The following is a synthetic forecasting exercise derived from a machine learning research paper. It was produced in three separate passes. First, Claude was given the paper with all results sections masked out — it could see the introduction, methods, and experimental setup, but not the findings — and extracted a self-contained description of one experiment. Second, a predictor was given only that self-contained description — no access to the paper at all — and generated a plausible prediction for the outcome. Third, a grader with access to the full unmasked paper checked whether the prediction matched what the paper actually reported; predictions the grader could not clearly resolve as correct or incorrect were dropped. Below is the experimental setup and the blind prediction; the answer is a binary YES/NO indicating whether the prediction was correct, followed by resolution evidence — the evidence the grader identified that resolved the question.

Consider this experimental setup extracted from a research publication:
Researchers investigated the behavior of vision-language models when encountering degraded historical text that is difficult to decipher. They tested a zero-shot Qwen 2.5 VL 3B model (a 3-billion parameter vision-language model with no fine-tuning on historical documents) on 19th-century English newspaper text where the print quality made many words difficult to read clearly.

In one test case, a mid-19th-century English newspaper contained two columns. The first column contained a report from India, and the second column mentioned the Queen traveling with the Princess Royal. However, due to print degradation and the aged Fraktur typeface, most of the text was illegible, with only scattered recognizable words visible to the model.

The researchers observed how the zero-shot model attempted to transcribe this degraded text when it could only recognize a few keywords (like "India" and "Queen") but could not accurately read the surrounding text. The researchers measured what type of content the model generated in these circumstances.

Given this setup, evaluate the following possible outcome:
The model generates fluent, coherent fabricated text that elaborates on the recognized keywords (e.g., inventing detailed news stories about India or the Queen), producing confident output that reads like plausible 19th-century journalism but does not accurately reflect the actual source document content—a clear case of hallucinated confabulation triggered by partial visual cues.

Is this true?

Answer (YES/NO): YES